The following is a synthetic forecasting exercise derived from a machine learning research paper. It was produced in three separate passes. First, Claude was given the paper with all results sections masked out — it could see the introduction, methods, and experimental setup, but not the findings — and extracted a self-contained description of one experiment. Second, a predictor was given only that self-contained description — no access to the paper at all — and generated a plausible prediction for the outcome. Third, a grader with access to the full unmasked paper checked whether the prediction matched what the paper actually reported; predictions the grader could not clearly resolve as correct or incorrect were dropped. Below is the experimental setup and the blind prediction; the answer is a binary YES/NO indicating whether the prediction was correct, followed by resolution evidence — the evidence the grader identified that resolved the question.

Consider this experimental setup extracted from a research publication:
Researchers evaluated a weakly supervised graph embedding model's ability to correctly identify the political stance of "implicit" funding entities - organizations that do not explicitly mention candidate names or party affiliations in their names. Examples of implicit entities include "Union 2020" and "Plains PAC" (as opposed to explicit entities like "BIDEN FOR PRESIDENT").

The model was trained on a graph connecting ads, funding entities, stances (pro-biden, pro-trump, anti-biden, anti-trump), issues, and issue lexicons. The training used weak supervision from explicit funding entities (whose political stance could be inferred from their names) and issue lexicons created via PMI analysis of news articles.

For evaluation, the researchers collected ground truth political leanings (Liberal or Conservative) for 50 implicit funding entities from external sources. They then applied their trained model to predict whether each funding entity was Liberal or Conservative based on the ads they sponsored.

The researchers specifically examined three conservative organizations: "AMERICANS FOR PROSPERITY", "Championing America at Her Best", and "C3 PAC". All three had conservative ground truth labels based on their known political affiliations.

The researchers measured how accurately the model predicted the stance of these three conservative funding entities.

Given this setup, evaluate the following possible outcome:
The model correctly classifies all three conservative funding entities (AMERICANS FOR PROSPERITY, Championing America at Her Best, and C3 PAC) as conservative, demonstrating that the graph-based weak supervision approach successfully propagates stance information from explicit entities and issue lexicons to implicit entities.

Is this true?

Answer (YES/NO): NO